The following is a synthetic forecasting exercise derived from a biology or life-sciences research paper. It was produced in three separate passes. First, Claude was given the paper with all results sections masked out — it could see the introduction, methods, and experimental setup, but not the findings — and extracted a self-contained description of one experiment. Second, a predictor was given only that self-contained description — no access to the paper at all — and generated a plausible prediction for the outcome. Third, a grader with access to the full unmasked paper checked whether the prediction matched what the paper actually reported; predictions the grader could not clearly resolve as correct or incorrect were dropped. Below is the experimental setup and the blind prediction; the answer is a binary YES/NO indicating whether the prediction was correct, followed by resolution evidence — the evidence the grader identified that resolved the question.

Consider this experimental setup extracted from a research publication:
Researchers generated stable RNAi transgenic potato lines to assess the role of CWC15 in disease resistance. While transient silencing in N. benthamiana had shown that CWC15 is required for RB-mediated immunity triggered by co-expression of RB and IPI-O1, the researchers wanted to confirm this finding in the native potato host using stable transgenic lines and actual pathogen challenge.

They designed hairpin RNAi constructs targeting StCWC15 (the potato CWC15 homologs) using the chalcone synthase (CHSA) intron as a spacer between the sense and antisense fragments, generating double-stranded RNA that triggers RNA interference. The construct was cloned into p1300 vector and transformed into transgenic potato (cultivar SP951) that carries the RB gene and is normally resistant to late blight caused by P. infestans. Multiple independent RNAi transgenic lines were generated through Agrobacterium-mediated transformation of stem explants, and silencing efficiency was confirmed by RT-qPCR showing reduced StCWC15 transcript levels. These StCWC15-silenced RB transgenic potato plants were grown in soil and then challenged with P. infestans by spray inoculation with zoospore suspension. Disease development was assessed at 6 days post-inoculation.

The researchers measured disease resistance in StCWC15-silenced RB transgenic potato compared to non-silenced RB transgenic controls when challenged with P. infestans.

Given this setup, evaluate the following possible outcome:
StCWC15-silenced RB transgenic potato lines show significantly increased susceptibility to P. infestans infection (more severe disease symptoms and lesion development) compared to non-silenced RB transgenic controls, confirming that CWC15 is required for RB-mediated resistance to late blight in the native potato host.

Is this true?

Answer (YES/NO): YES